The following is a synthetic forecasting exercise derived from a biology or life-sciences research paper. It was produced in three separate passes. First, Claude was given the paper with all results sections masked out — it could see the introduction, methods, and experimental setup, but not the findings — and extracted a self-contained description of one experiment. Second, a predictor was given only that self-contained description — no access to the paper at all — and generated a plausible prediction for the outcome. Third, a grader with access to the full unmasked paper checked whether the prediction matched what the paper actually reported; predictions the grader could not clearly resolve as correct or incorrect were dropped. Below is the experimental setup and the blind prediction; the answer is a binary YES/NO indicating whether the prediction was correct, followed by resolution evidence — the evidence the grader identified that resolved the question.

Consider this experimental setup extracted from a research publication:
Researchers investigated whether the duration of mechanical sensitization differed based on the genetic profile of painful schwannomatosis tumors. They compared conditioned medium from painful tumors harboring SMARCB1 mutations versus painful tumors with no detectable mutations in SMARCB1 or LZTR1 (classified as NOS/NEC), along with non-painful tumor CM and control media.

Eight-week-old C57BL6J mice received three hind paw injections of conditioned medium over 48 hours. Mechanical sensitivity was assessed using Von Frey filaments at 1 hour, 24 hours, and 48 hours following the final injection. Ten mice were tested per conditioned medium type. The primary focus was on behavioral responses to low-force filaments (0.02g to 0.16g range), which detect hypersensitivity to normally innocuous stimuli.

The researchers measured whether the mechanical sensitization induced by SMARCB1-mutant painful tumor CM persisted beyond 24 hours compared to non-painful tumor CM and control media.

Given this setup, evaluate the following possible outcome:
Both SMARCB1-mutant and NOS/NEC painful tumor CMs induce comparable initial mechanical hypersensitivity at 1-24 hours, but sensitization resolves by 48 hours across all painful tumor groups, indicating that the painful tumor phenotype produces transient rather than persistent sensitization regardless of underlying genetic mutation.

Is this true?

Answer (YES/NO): NO